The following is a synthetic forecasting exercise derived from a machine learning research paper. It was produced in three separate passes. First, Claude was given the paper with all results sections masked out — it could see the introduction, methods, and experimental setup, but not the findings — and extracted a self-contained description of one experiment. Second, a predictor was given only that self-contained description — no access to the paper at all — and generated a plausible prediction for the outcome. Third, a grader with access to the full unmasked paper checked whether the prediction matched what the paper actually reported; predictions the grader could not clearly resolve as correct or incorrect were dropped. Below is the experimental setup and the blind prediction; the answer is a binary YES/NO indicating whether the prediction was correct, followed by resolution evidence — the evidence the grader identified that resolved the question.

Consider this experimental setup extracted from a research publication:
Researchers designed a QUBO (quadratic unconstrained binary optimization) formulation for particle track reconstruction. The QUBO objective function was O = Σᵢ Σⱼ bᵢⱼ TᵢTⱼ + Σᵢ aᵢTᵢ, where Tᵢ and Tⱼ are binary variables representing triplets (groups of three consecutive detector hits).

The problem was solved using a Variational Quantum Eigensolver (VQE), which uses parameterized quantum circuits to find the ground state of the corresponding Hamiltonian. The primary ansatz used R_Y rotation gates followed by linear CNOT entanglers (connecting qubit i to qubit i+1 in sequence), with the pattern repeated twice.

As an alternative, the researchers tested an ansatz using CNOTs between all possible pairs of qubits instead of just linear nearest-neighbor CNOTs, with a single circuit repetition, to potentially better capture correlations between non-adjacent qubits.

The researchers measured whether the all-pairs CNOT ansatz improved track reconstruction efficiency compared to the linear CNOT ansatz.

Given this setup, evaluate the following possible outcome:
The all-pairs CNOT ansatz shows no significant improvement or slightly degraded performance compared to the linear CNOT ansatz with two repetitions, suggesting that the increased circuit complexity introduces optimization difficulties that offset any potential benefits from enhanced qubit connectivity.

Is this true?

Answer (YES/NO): NO